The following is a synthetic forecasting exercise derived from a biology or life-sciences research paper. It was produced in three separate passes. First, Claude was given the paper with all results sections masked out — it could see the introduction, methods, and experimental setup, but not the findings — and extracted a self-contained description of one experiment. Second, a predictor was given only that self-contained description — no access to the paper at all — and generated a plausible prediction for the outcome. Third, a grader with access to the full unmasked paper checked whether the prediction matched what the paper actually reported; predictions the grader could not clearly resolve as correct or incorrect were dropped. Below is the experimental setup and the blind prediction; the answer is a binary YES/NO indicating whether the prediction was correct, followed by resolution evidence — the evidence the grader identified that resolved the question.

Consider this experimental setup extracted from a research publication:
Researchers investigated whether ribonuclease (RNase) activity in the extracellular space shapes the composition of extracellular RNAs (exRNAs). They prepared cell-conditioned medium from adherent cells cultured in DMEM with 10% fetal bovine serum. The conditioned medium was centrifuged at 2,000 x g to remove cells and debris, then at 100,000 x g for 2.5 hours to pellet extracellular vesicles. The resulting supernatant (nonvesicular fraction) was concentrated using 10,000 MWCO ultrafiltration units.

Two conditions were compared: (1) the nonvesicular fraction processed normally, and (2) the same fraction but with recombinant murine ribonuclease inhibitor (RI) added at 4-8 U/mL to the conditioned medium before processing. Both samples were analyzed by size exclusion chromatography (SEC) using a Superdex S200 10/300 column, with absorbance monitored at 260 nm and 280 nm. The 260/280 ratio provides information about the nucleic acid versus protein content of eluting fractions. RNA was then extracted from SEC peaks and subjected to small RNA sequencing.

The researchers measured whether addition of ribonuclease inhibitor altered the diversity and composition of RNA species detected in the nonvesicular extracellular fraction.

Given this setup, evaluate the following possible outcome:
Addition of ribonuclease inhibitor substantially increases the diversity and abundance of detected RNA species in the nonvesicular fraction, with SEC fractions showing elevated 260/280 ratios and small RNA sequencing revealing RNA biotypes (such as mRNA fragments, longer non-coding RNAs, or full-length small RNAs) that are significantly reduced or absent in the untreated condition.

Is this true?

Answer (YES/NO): YES